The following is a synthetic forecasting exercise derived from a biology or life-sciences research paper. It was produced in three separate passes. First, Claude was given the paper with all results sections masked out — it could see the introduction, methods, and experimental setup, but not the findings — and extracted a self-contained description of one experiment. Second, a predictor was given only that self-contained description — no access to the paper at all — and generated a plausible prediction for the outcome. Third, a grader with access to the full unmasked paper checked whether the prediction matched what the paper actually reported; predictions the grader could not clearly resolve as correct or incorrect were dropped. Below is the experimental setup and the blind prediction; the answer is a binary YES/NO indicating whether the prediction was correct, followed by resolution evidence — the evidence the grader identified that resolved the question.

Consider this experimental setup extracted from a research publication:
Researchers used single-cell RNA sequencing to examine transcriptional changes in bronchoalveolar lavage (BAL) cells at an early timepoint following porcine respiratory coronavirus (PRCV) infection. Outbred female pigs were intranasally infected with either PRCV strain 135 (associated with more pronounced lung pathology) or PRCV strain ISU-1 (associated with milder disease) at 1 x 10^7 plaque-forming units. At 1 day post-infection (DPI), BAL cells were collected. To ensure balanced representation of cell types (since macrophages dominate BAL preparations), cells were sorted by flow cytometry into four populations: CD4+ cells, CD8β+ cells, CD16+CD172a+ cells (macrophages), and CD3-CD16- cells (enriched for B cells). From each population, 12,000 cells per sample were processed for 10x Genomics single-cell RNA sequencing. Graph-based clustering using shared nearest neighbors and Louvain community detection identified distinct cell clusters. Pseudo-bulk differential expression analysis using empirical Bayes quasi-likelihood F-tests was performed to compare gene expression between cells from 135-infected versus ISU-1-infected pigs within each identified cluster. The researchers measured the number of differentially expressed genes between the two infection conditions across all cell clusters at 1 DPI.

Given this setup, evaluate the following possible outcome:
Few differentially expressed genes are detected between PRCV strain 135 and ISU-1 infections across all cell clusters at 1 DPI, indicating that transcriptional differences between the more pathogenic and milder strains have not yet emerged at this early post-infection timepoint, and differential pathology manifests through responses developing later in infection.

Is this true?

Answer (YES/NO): NO